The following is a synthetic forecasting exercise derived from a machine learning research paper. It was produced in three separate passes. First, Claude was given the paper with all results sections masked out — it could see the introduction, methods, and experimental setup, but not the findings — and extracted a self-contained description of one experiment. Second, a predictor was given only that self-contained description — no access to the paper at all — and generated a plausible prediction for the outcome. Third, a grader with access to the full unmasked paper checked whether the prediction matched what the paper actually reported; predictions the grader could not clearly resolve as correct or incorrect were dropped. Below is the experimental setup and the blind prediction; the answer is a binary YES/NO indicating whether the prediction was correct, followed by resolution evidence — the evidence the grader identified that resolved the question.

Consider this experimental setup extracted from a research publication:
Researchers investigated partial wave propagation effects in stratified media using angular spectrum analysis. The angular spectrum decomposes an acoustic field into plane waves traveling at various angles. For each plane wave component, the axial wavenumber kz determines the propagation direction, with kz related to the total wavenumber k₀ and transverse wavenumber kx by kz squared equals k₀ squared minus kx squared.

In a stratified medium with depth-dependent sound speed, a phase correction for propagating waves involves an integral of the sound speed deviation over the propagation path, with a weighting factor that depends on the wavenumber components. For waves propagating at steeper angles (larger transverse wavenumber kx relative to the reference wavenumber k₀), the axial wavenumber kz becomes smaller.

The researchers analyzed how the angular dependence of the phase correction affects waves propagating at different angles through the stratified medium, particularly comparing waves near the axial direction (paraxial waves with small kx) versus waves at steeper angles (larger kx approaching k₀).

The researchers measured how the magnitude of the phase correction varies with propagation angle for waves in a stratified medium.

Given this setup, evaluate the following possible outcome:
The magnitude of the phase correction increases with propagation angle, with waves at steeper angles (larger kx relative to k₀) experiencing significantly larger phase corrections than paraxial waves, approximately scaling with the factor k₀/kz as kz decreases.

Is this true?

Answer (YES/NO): YES